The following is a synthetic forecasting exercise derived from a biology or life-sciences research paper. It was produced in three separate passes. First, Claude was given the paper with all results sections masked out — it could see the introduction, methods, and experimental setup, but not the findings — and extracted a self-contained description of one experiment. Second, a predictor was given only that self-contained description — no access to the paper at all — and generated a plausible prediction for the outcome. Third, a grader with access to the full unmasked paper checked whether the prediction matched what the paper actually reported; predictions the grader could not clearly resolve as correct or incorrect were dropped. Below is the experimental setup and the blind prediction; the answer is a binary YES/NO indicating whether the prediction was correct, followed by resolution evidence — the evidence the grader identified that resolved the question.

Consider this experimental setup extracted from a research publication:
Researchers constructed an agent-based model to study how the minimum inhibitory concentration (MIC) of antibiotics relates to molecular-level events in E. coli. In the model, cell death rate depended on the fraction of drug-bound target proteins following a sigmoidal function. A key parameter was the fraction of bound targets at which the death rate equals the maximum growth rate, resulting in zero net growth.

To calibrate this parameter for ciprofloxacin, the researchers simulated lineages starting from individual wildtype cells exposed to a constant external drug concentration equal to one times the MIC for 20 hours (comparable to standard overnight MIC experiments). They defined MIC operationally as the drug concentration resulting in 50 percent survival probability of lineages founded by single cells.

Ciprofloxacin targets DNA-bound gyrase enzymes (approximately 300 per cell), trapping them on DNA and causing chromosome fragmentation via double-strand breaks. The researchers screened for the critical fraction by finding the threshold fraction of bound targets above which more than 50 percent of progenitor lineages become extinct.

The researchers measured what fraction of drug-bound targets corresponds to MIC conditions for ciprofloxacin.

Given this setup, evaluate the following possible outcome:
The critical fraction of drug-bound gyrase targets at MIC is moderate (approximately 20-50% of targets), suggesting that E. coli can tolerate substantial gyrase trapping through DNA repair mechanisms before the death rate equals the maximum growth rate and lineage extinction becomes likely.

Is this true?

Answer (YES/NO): NO